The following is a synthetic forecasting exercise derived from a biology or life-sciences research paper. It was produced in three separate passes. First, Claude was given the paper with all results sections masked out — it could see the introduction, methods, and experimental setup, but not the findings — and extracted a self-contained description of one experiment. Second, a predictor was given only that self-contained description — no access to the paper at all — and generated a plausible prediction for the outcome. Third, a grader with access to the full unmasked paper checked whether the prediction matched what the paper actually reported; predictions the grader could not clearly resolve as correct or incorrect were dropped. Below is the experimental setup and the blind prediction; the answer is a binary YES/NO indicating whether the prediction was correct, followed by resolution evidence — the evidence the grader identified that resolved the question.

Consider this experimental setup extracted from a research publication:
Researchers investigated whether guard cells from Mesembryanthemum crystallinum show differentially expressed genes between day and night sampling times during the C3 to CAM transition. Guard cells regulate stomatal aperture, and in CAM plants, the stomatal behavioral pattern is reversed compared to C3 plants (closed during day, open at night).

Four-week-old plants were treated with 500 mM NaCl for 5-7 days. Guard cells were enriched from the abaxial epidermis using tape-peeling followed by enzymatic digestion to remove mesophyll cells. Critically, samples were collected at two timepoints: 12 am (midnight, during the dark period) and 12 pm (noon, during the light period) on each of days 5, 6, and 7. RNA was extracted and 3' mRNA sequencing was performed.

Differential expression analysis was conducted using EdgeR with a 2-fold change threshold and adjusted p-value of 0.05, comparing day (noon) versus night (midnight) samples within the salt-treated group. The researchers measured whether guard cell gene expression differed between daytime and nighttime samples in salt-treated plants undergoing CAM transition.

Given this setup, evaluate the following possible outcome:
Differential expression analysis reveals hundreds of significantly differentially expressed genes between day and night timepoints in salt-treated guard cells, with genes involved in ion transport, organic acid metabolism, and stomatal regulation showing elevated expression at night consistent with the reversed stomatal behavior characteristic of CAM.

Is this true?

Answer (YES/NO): NO